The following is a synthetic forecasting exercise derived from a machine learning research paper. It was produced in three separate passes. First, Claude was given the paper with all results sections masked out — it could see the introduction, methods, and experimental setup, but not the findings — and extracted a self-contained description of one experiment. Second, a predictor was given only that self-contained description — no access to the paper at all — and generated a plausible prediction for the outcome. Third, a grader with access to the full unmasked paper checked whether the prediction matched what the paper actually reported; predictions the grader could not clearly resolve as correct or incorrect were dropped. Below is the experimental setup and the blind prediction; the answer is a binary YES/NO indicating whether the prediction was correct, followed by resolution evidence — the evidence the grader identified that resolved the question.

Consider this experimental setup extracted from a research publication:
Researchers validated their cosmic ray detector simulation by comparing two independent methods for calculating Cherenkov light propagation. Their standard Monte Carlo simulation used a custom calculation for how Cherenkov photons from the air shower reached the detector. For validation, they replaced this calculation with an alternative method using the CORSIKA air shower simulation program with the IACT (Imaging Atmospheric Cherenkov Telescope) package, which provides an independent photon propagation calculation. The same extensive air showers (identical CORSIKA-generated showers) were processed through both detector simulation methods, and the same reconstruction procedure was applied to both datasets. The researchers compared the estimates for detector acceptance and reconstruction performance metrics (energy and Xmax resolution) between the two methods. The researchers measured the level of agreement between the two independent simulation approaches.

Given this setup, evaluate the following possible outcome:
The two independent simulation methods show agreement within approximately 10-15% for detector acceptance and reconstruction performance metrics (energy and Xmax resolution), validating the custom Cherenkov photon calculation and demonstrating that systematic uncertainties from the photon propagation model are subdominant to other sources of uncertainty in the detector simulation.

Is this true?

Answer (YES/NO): NO